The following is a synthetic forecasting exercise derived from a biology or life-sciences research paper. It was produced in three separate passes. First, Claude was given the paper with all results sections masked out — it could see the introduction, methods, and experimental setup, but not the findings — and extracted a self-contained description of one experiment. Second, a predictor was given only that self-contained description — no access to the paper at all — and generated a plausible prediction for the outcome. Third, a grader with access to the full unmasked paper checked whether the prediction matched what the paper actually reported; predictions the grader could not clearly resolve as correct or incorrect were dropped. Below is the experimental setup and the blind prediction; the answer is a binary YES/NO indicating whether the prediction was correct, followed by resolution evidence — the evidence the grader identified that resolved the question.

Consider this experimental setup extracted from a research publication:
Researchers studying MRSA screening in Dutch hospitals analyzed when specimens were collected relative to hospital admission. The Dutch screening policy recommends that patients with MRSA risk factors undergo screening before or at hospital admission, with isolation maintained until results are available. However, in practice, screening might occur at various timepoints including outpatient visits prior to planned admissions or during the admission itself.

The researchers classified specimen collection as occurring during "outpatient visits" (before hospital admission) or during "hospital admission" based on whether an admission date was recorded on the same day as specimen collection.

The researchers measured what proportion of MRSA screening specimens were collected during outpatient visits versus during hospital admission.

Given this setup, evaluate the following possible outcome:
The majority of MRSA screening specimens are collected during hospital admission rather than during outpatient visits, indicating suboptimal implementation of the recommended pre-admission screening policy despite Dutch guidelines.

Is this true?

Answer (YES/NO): NO